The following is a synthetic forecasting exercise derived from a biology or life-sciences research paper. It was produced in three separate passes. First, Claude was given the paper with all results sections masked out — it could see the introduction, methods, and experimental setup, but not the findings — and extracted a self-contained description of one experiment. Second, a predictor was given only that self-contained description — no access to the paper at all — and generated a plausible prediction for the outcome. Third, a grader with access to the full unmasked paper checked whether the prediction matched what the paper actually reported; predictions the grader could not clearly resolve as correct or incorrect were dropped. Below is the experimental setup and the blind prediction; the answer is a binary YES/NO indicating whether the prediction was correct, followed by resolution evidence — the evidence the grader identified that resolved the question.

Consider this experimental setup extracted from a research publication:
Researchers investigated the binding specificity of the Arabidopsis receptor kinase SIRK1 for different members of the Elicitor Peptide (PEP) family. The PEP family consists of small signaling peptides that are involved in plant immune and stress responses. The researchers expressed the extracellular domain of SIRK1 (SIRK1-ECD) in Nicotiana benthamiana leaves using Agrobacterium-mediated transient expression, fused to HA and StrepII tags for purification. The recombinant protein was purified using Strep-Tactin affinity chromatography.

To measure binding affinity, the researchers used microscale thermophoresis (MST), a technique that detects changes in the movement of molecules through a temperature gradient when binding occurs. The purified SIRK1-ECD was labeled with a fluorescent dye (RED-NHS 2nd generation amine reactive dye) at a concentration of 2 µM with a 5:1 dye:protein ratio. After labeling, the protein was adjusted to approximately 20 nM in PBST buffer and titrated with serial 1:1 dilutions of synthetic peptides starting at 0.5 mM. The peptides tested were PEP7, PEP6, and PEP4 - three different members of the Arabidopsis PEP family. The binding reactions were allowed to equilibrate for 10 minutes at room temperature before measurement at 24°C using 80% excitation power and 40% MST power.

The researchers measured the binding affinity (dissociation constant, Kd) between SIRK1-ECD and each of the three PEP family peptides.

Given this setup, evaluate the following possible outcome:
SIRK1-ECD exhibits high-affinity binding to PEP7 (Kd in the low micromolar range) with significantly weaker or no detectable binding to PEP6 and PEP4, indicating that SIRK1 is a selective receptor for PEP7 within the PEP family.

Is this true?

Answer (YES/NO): YES